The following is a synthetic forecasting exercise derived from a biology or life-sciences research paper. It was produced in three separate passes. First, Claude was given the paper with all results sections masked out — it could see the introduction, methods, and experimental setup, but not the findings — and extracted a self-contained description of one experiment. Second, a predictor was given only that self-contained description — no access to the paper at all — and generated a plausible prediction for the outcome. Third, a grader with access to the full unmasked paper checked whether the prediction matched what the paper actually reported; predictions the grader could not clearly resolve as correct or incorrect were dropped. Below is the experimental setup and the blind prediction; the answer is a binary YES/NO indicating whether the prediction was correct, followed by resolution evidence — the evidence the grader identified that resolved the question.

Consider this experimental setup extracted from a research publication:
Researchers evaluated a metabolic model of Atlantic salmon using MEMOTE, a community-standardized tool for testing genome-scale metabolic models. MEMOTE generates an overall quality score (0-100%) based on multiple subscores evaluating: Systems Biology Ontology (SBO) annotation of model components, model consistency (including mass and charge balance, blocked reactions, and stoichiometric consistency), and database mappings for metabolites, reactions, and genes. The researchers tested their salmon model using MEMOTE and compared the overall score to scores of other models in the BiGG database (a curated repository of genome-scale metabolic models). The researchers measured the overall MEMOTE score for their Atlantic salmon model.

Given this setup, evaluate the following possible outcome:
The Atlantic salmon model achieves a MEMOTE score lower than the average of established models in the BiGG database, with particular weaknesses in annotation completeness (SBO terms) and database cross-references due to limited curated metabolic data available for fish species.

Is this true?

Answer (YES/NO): NO